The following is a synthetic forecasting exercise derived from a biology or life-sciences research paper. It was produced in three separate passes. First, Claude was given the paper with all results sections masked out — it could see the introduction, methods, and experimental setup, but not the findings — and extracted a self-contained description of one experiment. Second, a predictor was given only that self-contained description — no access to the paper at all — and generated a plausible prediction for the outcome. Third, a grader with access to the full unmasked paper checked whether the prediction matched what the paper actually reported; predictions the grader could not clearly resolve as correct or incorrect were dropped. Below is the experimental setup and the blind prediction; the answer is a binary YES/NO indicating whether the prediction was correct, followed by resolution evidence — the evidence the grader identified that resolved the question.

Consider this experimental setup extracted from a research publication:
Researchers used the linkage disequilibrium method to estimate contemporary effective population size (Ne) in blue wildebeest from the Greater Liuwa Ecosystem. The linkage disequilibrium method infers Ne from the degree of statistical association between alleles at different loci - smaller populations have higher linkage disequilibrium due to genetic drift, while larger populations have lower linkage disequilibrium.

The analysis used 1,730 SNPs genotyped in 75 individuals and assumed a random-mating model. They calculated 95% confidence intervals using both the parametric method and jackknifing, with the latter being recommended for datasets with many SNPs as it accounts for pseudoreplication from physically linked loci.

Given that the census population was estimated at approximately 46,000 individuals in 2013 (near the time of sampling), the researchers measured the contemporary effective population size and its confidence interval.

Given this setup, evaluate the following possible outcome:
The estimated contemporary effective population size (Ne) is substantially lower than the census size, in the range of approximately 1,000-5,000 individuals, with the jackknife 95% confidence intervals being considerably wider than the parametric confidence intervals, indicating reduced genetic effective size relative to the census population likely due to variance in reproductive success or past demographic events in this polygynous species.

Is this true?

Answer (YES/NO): NO